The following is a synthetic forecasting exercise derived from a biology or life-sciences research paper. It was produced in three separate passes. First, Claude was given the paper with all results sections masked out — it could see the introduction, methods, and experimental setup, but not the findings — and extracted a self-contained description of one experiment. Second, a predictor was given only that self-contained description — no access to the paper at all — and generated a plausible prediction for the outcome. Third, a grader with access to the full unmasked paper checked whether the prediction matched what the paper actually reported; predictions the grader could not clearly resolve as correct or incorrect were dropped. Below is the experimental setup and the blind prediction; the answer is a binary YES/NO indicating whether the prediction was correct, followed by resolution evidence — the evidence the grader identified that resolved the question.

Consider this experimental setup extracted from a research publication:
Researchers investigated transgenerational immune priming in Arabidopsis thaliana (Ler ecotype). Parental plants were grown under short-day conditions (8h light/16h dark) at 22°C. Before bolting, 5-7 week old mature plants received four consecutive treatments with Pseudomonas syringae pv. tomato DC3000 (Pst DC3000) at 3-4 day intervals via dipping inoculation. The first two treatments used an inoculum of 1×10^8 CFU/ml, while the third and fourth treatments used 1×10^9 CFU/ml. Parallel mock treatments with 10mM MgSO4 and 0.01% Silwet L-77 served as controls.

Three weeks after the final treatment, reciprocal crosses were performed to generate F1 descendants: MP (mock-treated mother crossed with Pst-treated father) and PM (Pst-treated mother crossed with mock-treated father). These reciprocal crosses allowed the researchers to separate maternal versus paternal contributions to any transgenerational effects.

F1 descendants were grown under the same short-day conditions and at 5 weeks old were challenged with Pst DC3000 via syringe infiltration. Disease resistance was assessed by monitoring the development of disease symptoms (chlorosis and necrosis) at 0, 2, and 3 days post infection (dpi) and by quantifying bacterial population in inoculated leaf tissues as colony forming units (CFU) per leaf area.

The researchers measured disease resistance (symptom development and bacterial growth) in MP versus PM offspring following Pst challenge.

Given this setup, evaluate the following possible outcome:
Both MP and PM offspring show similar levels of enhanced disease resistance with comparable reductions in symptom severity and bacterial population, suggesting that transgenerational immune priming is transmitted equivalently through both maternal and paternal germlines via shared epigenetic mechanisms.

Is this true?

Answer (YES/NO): NO